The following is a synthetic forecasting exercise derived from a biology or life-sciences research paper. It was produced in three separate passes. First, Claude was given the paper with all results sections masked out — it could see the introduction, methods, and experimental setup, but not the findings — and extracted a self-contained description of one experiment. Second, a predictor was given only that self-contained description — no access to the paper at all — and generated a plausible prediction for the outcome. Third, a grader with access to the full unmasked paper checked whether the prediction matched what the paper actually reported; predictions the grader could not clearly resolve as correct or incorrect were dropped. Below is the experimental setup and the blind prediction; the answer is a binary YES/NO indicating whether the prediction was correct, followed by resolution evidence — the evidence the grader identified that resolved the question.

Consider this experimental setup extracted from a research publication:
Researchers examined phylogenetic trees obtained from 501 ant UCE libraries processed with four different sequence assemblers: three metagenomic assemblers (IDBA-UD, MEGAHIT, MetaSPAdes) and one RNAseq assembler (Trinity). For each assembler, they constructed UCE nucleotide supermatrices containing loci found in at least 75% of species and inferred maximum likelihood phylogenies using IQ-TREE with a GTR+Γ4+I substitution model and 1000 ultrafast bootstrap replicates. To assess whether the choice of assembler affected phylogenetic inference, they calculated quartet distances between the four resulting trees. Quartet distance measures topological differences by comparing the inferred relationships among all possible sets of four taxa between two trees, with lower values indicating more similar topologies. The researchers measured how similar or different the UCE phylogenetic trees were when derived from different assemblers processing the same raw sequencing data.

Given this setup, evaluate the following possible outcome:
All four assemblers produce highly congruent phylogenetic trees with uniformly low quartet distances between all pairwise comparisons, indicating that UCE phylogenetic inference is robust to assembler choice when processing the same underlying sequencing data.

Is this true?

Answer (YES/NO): YES